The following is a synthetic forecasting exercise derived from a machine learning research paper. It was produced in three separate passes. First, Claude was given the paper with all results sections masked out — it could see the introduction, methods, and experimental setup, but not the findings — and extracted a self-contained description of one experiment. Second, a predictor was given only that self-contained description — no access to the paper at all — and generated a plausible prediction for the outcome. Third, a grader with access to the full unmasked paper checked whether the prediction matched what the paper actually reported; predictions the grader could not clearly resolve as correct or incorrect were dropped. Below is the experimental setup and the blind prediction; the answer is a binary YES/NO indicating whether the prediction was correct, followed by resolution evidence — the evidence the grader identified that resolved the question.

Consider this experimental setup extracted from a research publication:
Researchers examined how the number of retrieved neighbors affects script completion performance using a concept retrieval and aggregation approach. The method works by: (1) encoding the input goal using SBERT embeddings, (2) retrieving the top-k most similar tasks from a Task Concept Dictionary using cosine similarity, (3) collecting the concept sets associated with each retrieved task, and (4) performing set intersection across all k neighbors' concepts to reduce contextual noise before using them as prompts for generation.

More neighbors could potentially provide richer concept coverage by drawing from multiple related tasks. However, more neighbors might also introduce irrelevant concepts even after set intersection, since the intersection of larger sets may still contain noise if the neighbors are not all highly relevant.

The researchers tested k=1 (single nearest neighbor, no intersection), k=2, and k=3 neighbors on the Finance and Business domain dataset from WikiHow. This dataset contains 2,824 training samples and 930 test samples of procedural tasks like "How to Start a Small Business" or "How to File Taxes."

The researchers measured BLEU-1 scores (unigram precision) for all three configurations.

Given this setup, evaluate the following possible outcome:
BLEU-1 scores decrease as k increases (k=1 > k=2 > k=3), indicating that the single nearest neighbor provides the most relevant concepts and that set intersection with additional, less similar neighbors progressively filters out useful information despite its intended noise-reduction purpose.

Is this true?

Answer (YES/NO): NO